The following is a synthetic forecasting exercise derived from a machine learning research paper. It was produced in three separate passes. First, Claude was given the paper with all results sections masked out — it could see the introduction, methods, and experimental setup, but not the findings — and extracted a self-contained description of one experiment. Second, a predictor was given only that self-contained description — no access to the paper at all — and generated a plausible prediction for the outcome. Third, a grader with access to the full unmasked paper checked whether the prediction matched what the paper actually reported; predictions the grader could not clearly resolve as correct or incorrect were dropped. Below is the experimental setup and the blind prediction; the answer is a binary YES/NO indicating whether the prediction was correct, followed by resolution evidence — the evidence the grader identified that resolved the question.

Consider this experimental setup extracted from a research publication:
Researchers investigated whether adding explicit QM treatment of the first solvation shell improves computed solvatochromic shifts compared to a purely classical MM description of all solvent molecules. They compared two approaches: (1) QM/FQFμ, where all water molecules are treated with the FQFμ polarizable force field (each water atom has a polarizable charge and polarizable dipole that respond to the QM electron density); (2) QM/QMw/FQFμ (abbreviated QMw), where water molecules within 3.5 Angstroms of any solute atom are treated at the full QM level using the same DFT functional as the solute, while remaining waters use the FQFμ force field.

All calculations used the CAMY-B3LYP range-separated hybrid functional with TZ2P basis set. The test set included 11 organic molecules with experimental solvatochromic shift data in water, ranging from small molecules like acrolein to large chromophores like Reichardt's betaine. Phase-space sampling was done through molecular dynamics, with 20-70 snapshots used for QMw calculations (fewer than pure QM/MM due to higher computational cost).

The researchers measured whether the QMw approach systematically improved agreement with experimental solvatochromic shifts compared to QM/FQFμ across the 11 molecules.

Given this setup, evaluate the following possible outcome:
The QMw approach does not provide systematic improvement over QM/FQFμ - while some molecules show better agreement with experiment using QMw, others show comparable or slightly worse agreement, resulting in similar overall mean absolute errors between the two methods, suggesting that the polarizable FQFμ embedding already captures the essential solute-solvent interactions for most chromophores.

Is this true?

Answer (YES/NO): YES